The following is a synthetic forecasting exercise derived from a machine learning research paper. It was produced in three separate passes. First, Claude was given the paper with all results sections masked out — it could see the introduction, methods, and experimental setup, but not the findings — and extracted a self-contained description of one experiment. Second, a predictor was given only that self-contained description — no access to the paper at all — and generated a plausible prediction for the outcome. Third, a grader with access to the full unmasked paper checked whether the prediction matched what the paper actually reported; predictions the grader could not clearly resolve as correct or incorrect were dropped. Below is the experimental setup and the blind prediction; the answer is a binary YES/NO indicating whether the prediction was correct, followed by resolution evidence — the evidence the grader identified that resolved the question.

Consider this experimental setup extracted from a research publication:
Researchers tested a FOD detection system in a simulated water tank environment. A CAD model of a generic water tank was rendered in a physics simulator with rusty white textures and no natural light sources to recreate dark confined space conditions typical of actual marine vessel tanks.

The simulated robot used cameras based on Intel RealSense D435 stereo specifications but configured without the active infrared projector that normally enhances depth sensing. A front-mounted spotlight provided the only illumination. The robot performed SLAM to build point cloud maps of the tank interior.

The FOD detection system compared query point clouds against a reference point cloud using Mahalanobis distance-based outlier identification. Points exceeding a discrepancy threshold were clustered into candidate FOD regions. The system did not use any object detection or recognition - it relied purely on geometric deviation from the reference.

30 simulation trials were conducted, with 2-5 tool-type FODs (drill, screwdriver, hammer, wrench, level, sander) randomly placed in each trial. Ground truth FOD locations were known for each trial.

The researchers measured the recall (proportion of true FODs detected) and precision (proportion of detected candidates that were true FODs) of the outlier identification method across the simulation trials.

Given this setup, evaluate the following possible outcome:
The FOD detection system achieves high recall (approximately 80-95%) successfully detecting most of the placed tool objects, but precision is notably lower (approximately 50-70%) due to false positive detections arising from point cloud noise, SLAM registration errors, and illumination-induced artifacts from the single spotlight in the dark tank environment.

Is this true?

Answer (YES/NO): NO